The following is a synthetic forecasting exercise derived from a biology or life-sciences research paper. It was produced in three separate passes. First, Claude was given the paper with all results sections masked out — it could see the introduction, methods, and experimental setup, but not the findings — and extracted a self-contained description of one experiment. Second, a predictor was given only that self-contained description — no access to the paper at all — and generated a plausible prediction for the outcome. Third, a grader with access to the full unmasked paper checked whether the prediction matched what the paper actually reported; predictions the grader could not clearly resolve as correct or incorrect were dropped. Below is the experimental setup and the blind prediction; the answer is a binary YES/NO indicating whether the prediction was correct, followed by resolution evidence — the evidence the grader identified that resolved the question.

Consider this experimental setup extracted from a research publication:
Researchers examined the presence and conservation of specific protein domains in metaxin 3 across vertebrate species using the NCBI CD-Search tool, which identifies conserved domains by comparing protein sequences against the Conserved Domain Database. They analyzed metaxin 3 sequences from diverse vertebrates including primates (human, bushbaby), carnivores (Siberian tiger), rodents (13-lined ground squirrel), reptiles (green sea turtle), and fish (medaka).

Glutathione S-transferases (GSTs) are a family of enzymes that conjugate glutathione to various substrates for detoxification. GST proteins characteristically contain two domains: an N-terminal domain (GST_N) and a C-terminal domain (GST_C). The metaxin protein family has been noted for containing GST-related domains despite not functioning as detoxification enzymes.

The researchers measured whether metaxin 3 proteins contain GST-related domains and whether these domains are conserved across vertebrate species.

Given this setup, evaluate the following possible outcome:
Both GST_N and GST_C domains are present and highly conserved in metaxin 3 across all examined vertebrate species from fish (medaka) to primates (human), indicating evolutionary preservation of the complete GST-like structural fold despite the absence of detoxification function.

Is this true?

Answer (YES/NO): YES